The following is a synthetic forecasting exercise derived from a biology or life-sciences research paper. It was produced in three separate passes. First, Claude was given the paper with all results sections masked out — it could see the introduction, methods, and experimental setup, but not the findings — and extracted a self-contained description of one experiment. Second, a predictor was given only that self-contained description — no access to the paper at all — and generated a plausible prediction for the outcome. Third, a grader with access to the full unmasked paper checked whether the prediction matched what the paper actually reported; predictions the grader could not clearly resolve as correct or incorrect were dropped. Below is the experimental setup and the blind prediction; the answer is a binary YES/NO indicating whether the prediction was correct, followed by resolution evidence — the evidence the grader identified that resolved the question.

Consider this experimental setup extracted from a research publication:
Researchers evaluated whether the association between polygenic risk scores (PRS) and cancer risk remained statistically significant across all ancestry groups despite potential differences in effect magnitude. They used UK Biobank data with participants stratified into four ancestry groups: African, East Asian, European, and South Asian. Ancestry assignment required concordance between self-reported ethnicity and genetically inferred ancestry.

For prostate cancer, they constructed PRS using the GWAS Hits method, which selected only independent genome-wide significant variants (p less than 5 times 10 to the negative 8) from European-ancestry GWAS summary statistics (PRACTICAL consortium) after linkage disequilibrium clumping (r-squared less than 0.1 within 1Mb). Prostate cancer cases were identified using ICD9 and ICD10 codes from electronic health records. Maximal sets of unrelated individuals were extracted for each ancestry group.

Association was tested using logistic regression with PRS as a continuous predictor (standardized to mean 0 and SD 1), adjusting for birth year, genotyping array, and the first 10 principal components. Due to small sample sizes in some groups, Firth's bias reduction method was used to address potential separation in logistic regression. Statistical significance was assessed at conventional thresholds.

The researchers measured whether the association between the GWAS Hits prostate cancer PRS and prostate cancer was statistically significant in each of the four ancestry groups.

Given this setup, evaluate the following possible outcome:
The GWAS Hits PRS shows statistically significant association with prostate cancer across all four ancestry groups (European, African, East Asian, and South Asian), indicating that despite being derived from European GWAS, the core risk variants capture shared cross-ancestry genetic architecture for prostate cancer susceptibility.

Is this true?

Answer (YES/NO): NO